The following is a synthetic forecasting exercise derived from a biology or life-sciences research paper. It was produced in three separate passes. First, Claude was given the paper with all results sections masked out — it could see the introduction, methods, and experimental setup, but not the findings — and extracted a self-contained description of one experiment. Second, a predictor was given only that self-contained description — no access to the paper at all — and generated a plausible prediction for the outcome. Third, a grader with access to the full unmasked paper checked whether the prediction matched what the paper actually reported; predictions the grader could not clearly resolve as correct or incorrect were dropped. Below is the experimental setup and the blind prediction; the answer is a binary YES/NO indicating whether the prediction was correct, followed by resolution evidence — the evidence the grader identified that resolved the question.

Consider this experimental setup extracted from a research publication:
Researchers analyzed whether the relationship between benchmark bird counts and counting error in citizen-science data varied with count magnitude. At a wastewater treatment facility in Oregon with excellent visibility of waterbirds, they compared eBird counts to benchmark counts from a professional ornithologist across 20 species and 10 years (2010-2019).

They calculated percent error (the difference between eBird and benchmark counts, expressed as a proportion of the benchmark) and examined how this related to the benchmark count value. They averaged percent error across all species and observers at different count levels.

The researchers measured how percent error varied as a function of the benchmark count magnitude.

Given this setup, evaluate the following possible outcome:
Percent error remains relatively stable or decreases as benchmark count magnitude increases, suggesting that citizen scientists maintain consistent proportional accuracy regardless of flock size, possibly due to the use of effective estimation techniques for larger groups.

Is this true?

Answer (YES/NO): NO